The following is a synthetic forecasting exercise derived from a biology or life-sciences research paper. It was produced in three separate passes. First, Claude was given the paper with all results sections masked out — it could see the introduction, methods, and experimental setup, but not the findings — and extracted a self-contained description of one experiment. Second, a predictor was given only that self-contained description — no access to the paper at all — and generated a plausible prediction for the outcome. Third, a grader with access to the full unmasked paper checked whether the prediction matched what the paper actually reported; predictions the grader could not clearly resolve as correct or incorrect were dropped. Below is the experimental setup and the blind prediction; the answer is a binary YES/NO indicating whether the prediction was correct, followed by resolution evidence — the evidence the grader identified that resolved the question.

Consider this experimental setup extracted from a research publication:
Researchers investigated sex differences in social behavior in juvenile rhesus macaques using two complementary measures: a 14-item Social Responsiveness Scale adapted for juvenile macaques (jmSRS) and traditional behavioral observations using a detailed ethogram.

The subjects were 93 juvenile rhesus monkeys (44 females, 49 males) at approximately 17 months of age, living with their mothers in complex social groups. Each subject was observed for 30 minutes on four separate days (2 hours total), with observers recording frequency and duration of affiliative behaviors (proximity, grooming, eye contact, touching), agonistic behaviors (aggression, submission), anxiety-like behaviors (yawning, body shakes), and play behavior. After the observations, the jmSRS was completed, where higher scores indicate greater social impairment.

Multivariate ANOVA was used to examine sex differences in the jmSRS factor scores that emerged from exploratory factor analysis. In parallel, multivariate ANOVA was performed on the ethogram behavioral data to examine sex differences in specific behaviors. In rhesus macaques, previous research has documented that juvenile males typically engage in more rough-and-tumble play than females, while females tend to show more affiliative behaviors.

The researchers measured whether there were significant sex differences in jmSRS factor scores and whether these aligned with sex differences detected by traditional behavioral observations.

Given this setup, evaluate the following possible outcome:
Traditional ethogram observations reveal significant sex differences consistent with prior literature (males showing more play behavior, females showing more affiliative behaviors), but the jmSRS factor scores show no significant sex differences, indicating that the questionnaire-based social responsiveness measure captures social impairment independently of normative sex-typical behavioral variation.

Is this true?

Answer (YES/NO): NO